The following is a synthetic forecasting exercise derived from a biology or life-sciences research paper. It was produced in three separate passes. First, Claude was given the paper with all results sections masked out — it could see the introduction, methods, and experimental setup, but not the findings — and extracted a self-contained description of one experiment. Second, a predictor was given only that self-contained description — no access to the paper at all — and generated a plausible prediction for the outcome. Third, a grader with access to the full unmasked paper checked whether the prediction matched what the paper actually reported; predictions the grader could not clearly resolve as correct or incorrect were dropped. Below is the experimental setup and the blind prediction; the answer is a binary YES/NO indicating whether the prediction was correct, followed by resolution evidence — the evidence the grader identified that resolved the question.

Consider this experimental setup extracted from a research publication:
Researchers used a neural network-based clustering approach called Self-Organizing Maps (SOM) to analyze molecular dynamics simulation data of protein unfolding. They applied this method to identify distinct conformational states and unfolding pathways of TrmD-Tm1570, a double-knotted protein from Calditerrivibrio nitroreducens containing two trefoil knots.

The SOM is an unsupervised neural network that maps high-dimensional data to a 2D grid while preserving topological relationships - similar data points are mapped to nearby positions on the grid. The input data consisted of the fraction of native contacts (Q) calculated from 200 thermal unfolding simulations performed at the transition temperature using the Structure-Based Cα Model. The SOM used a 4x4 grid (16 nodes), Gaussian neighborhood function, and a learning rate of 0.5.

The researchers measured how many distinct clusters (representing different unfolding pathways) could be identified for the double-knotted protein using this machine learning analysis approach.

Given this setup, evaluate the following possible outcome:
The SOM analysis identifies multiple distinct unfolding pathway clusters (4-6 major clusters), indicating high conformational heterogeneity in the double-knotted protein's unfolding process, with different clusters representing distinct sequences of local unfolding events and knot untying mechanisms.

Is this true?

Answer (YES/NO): YES